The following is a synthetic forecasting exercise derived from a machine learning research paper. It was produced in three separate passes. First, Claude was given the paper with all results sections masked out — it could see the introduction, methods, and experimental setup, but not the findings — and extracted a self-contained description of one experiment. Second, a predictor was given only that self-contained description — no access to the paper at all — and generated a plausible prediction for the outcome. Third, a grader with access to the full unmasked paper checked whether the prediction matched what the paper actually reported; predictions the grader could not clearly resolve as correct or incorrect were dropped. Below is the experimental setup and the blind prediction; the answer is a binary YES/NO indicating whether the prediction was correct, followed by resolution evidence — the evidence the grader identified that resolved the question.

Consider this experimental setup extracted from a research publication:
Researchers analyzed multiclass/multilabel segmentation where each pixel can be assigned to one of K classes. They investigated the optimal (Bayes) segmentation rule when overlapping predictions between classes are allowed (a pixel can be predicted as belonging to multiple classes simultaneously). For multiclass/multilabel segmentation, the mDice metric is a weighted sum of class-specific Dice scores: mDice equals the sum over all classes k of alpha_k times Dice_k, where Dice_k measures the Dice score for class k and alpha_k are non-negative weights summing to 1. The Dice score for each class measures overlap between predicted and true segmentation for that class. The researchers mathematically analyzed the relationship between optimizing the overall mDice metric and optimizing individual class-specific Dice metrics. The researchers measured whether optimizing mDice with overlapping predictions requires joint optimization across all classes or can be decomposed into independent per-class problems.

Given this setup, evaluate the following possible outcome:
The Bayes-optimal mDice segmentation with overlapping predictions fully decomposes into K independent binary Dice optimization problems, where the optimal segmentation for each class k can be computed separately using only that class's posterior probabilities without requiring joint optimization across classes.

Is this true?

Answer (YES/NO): YES